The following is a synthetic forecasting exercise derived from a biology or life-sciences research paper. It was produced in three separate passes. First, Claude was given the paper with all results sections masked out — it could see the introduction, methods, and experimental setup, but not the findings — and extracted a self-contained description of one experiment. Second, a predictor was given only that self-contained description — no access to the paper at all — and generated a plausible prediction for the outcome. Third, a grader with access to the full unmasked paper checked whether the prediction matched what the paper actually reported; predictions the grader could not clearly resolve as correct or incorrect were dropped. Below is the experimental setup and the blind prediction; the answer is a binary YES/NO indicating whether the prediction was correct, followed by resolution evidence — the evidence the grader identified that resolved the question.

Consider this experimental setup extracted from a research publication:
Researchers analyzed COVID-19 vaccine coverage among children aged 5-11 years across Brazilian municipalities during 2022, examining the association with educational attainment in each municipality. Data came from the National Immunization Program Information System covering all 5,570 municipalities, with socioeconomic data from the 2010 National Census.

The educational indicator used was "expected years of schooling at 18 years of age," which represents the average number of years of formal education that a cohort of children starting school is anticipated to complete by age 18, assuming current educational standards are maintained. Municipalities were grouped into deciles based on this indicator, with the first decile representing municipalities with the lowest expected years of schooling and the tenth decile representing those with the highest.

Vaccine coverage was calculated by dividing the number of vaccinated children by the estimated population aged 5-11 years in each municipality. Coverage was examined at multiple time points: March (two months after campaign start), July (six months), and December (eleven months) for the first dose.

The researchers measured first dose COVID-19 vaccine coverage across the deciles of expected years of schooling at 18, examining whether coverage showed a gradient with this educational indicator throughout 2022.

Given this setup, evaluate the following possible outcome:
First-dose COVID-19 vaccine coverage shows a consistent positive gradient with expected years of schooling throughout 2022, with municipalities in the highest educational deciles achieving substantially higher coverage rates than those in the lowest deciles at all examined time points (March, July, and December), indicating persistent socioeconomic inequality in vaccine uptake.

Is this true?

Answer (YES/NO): YES